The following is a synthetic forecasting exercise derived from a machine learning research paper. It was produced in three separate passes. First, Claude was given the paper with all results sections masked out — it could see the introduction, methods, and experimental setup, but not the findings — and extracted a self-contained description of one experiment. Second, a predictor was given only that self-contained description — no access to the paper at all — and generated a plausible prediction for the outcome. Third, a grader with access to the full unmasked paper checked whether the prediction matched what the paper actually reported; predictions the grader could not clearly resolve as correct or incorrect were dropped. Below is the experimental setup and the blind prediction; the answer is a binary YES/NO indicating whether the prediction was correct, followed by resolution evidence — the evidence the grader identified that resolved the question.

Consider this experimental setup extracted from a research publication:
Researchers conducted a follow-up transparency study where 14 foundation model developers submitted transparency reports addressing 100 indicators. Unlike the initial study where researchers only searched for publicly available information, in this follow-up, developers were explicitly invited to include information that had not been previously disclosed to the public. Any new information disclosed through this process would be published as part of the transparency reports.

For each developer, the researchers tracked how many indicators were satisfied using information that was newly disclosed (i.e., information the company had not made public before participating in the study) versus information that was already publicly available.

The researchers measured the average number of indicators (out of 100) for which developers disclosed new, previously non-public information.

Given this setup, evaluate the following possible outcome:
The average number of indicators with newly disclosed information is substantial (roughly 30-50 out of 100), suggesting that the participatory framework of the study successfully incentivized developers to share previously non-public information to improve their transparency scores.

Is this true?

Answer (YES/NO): NO